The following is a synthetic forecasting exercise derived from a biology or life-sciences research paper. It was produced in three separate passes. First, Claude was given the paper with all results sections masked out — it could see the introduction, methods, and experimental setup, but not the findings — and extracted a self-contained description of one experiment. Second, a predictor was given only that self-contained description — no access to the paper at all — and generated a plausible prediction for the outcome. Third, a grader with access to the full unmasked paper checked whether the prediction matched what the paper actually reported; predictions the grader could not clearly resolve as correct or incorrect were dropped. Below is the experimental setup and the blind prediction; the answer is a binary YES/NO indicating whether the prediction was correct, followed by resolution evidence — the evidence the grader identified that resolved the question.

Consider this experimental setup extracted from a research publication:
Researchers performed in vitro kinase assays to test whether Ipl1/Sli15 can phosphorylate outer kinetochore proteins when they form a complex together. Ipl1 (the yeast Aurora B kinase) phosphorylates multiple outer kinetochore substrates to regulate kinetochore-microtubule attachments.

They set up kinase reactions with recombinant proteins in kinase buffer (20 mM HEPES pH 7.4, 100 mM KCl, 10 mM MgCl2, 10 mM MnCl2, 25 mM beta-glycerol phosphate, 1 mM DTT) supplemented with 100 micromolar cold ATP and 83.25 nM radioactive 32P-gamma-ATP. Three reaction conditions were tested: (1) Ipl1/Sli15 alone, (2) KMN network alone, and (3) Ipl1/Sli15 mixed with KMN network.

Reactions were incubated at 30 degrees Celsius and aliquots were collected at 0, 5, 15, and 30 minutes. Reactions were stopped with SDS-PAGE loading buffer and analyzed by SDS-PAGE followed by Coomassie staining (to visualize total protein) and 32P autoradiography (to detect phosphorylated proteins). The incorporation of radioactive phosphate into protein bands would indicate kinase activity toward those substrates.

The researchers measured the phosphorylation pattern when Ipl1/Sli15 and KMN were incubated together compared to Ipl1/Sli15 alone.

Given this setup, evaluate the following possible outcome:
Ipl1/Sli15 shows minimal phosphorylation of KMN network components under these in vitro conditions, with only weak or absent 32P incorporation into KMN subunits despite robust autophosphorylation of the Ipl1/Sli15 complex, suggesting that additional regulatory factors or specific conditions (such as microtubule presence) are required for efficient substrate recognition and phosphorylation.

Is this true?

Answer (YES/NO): NO